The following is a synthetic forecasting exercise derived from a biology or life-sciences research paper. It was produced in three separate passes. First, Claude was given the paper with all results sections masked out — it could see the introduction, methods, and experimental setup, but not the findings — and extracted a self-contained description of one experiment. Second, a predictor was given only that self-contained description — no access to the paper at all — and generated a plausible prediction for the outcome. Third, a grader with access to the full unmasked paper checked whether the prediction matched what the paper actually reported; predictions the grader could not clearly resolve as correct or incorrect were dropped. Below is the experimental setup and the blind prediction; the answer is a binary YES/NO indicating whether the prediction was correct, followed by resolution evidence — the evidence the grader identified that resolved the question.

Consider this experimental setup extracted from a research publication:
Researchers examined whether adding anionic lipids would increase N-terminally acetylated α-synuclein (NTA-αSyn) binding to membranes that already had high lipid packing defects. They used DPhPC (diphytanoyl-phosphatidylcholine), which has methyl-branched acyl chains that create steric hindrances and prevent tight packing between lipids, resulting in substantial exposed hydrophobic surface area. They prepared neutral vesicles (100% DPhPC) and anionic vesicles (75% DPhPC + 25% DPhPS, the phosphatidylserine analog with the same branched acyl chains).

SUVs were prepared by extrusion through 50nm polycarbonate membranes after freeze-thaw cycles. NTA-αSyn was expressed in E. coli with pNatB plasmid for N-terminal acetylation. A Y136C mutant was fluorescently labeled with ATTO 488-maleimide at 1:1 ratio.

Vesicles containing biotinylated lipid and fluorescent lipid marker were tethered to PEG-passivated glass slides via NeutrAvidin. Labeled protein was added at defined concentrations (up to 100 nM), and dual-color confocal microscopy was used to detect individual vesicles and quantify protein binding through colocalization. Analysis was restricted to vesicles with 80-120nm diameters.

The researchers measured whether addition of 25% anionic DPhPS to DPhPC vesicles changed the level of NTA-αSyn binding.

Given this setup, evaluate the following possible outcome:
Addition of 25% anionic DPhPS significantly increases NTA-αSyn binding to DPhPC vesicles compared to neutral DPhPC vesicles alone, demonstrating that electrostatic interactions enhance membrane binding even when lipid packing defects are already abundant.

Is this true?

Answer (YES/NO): NO